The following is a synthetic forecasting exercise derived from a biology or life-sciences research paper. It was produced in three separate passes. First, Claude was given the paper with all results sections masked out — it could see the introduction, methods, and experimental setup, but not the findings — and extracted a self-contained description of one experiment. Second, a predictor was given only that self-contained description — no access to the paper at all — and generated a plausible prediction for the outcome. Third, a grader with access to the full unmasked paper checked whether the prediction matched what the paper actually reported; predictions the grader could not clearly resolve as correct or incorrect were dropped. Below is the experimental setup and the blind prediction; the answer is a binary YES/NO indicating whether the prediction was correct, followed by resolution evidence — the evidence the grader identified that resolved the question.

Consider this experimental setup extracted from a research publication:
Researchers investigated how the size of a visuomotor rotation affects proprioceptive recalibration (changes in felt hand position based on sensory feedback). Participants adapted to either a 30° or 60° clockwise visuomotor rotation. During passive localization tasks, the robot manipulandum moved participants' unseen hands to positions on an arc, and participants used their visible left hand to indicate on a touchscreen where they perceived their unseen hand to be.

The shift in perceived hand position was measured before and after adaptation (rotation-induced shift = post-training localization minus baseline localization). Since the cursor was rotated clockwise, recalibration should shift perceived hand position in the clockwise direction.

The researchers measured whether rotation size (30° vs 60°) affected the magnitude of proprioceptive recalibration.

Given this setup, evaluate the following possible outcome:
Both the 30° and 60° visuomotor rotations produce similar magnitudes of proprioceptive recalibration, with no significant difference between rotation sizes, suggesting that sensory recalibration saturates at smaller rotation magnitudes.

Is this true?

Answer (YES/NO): YES